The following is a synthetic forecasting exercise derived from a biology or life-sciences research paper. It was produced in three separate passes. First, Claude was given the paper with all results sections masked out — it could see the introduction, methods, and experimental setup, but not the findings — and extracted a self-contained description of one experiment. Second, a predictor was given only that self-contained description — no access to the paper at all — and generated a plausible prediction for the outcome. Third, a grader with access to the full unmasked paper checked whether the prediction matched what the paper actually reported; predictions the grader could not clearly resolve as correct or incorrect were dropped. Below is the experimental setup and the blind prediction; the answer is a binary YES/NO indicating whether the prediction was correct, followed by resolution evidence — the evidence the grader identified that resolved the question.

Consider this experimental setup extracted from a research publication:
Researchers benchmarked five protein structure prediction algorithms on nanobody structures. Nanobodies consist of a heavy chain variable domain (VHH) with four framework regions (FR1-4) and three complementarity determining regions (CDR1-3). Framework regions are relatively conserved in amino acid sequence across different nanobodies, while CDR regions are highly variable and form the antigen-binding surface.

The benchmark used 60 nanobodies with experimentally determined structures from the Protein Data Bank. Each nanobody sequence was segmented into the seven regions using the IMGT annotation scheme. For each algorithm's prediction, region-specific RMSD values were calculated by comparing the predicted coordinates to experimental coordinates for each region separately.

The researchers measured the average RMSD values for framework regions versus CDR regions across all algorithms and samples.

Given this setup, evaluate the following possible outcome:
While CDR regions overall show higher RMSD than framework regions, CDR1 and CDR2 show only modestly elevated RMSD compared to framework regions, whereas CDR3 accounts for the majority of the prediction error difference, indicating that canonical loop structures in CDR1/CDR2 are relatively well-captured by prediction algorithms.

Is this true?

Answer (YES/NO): NO